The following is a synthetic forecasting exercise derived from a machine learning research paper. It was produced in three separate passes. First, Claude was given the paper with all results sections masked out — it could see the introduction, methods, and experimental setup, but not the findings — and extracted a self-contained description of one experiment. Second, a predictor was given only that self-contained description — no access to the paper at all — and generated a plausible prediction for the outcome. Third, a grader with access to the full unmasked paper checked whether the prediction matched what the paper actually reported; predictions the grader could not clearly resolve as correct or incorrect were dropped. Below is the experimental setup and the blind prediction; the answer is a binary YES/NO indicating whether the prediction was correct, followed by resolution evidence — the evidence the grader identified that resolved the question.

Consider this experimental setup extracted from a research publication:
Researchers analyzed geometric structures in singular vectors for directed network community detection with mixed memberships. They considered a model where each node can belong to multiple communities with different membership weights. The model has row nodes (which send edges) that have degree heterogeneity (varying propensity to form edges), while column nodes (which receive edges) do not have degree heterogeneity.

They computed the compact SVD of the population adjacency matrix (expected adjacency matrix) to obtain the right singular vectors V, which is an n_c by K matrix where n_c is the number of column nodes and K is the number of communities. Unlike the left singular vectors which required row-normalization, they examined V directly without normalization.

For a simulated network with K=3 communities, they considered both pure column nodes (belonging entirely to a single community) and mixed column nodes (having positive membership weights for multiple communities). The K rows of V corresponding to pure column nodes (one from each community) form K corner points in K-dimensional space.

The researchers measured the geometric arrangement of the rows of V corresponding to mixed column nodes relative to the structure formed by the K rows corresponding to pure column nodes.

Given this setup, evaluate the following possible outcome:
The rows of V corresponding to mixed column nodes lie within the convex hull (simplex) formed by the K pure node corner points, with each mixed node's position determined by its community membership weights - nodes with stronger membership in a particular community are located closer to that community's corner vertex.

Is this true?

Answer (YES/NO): YES